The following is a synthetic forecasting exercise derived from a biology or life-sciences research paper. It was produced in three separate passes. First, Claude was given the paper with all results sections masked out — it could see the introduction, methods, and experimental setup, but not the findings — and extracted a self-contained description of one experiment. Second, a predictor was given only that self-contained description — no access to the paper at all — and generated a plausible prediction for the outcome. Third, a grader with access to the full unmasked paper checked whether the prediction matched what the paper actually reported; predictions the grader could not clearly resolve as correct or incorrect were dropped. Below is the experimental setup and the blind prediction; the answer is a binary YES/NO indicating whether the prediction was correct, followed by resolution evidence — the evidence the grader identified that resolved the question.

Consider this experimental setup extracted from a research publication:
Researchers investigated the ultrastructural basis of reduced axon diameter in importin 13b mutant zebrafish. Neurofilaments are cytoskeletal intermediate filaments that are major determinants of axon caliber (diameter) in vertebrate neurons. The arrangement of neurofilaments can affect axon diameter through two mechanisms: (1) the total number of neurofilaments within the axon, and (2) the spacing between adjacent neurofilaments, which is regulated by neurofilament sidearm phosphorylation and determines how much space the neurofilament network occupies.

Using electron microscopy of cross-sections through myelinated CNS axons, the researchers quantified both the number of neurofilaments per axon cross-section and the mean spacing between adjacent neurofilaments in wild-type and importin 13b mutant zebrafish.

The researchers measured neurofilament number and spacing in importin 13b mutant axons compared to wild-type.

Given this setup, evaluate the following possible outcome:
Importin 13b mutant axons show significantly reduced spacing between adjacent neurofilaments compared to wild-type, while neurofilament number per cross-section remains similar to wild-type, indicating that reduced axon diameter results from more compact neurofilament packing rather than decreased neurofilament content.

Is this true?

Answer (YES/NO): NO